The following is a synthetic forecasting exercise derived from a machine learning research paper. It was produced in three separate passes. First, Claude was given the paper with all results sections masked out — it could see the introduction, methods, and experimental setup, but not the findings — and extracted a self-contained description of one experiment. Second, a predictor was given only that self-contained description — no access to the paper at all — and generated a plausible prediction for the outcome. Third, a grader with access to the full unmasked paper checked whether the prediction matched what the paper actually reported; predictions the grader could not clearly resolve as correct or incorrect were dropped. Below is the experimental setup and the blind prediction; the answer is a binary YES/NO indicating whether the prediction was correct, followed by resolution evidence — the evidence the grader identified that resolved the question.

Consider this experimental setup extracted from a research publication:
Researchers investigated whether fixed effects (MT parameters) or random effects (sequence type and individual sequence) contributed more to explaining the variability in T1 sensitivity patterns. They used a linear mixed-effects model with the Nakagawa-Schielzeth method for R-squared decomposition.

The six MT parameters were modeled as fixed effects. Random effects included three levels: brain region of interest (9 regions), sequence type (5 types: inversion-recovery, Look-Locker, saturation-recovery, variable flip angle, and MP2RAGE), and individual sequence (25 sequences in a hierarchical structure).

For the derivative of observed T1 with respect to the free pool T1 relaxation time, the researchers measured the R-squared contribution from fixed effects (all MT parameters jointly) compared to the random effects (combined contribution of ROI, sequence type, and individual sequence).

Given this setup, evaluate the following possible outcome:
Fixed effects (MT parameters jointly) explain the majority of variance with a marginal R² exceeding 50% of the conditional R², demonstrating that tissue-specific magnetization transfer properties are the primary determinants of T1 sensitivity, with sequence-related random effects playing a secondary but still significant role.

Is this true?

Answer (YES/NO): YES